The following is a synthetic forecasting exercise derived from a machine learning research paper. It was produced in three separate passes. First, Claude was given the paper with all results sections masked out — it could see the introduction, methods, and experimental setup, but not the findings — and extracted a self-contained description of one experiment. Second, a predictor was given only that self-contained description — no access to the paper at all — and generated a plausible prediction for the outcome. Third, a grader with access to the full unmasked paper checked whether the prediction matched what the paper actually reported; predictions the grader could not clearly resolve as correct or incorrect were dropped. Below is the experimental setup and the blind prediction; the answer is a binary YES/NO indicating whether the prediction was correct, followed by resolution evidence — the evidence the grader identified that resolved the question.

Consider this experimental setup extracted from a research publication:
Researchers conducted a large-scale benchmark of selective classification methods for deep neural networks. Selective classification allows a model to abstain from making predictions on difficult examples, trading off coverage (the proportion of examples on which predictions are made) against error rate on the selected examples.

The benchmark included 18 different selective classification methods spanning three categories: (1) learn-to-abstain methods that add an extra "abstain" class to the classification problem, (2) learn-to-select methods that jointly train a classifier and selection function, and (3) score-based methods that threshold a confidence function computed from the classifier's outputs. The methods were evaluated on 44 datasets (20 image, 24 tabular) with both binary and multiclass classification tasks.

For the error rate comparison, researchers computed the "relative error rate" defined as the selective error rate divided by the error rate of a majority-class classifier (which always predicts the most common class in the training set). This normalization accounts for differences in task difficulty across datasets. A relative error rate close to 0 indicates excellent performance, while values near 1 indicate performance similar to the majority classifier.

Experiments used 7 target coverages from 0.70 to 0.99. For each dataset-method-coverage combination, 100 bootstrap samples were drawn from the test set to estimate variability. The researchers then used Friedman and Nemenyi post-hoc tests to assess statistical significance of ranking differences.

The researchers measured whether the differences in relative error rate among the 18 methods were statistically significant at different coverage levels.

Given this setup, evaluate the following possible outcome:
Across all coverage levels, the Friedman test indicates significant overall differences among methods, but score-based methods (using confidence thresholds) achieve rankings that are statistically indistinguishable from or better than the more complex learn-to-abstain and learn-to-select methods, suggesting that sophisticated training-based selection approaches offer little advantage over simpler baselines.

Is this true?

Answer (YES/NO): NO